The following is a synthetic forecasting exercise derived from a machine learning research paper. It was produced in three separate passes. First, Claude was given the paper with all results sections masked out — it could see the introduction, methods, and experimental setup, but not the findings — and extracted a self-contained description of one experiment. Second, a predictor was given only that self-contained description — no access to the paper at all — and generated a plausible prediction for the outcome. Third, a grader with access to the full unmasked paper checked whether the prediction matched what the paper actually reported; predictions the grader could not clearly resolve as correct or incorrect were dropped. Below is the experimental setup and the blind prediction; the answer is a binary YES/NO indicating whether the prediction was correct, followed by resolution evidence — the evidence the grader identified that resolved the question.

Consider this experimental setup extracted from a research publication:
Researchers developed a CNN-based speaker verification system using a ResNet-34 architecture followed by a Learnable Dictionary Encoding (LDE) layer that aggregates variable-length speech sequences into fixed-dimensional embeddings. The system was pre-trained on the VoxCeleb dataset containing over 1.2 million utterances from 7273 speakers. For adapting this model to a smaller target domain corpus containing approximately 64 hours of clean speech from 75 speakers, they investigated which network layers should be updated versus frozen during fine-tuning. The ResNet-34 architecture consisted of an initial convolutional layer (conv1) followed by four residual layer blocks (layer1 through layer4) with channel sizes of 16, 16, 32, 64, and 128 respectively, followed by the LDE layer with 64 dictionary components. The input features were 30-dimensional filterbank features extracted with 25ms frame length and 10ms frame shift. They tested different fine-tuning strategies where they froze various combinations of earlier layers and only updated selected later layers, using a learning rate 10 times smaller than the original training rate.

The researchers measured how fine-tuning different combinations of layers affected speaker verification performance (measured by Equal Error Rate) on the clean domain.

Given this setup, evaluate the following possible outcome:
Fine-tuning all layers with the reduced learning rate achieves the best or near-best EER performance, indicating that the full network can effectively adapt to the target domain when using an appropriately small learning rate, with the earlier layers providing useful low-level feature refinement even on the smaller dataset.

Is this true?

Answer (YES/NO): NO